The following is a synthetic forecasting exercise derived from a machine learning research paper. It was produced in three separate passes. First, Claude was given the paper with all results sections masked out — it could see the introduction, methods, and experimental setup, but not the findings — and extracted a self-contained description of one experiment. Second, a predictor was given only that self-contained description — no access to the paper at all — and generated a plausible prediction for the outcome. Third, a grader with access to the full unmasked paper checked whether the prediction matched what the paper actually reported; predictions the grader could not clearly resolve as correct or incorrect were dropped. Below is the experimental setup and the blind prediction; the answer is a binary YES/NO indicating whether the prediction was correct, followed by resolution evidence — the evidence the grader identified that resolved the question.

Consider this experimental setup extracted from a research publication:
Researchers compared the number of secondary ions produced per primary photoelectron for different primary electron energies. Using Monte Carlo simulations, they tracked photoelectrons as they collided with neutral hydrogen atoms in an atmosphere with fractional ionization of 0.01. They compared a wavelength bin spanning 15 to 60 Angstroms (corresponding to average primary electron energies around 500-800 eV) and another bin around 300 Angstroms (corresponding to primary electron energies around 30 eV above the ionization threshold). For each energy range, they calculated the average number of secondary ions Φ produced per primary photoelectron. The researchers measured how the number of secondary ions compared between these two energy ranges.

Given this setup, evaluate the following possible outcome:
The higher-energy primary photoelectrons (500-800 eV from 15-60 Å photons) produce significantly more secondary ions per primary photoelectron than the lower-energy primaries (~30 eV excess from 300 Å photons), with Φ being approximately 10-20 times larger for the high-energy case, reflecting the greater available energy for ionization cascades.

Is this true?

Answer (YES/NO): YES